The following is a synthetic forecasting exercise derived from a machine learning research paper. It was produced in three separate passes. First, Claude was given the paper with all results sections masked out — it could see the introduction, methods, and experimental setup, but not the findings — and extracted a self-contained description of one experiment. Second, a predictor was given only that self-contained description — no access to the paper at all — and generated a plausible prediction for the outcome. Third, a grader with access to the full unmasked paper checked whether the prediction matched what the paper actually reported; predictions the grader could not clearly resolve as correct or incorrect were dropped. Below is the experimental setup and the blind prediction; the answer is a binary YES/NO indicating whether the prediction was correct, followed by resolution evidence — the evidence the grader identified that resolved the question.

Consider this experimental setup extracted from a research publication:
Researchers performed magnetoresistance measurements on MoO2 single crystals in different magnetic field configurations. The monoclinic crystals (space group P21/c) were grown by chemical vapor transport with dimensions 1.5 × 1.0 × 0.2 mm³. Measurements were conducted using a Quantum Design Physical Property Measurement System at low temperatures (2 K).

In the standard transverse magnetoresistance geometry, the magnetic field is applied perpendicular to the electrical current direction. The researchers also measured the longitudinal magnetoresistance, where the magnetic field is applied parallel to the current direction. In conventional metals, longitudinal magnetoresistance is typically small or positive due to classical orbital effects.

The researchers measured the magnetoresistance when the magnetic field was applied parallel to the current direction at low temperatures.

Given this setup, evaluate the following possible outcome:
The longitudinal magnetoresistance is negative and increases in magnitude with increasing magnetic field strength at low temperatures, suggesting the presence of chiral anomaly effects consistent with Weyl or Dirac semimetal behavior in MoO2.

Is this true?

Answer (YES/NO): YES